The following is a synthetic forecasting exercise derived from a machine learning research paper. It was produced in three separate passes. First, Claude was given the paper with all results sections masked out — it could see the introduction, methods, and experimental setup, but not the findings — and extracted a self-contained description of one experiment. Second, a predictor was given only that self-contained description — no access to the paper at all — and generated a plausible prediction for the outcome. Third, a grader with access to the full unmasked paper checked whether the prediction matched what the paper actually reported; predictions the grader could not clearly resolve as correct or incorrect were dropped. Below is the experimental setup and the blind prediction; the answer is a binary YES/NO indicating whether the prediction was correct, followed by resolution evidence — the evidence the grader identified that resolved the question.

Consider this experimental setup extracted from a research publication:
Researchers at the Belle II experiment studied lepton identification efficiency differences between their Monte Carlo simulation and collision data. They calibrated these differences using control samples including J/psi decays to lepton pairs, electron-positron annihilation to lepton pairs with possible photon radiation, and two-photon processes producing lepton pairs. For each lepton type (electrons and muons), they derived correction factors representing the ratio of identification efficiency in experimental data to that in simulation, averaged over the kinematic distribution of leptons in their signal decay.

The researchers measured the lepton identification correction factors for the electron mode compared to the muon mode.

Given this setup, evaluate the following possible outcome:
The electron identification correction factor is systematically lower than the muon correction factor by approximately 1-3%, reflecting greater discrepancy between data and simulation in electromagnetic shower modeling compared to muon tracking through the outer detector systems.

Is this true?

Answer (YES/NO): NO